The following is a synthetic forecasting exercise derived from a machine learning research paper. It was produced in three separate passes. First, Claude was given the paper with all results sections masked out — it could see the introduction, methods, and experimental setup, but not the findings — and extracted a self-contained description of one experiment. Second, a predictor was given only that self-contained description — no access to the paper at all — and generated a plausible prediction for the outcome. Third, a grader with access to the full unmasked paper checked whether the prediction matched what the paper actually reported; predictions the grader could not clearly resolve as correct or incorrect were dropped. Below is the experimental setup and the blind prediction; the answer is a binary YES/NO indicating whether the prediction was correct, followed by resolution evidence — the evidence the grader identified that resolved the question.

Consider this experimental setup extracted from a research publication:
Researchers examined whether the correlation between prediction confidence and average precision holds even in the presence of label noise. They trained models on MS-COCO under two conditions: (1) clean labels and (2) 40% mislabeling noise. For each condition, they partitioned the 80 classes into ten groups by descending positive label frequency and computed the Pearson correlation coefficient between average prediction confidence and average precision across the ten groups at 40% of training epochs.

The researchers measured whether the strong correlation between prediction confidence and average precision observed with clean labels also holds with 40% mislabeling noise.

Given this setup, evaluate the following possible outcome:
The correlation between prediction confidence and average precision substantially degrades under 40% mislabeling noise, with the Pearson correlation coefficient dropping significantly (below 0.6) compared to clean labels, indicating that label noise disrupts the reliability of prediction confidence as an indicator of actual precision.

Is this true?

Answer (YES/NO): NO